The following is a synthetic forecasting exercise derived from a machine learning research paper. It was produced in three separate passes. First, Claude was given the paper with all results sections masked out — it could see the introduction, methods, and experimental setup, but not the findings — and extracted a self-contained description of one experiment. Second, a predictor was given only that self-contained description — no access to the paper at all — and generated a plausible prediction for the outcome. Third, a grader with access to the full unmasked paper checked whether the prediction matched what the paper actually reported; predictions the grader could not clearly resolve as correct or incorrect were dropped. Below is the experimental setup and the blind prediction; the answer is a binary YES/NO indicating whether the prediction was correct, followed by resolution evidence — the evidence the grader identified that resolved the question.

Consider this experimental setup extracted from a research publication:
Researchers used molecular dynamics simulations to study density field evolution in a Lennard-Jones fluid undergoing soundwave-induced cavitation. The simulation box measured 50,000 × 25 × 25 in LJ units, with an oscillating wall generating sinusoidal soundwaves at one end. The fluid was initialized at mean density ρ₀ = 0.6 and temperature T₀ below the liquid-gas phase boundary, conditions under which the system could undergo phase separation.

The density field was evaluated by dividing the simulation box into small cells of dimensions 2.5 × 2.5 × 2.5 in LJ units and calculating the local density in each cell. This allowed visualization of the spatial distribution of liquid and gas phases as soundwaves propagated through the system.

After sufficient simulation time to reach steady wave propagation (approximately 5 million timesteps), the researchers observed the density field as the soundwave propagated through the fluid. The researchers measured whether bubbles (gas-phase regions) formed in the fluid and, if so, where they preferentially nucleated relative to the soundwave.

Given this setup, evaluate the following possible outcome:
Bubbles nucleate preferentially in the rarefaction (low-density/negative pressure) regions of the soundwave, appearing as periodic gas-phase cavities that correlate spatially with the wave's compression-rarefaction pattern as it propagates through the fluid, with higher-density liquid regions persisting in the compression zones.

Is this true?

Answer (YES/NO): NO